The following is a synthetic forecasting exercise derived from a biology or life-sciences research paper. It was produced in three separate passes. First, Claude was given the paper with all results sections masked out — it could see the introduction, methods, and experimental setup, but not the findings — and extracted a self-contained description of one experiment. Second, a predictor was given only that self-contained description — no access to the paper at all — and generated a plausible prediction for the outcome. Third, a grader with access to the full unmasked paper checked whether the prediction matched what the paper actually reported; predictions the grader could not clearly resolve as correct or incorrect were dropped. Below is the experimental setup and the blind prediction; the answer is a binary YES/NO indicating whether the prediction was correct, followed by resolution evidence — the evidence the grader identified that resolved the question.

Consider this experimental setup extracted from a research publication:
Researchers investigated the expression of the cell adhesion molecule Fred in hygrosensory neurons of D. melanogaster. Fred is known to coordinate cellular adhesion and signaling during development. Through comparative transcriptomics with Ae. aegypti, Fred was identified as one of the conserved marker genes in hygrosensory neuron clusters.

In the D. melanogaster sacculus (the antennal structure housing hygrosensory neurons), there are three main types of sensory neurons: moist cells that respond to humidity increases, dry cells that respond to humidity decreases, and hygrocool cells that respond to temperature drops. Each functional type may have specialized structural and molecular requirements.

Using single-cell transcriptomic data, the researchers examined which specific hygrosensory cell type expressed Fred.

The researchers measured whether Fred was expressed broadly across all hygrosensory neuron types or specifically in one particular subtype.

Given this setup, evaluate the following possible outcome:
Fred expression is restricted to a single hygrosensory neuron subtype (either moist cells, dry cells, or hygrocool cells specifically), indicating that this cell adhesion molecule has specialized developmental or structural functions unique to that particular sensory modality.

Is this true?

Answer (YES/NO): YES